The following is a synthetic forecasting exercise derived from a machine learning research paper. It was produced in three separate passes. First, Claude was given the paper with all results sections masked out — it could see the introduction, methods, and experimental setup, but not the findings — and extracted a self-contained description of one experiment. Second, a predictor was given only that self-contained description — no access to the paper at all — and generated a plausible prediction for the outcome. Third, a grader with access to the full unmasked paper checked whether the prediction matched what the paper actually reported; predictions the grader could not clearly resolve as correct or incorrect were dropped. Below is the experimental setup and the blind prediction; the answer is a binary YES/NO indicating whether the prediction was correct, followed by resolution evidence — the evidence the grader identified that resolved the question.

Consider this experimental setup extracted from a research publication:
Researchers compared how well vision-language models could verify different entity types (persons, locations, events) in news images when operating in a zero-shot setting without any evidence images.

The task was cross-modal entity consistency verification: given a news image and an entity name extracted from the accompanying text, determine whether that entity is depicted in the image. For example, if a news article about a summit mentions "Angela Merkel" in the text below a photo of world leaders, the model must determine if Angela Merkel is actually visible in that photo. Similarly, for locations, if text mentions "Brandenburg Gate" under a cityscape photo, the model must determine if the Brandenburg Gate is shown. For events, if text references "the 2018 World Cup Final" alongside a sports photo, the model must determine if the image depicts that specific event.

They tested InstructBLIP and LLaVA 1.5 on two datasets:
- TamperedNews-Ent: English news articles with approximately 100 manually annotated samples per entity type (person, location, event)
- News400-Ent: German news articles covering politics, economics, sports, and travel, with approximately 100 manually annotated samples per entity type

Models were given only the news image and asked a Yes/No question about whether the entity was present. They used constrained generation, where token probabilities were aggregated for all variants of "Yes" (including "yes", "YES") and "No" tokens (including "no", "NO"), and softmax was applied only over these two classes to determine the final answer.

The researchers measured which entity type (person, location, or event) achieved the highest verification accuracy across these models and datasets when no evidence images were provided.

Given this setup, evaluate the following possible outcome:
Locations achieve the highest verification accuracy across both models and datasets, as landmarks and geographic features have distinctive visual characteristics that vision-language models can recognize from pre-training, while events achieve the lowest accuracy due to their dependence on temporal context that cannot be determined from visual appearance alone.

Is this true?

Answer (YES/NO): NO